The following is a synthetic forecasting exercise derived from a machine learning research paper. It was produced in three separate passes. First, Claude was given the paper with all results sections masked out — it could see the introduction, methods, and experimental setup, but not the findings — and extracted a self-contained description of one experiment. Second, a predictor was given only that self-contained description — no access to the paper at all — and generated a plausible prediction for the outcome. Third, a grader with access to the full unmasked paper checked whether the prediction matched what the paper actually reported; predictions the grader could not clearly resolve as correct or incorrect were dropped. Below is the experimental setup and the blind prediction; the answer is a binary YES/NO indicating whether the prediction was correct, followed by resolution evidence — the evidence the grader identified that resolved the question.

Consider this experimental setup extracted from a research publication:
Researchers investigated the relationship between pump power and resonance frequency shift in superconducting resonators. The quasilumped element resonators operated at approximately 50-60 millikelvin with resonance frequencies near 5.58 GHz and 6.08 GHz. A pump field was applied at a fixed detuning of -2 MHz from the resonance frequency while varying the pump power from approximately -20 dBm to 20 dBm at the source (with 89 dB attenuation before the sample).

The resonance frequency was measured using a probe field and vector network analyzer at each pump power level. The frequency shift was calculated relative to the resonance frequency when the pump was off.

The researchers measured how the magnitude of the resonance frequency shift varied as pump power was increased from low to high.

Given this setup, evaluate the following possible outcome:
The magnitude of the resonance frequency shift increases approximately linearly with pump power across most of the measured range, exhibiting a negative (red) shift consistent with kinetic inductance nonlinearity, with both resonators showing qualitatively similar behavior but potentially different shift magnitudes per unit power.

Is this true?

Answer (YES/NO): NO